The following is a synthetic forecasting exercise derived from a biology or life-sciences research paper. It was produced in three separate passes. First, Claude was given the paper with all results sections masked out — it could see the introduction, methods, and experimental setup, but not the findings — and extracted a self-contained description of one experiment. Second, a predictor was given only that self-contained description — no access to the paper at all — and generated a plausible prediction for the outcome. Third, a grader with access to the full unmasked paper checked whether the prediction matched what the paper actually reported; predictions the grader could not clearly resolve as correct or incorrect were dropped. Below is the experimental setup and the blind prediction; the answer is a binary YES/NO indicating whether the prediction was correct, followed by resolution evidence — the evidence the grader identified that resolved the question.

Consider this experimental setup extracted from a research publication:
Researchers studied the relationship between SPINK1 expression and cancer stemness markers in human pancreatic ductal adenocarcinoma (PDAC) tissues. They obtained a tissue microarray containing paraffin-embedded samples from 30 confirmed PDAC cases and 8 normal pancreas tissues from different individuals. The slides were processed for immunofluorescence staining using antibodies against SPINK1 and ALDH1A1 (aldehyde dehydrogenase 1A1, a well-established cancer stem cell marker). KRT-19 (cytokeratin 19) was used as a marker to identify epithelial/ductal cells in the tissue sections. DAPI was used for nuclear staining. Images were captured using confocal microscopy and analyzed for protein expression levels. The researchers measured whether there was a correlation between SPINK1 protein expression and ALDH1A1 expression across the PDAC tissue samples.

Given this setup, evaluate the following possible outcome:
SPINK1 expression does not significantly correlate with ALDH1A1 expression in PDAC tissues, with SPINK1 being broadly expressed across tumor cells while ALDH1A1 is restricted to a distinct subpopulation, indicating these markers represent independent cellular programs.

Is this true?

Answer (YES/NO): NO